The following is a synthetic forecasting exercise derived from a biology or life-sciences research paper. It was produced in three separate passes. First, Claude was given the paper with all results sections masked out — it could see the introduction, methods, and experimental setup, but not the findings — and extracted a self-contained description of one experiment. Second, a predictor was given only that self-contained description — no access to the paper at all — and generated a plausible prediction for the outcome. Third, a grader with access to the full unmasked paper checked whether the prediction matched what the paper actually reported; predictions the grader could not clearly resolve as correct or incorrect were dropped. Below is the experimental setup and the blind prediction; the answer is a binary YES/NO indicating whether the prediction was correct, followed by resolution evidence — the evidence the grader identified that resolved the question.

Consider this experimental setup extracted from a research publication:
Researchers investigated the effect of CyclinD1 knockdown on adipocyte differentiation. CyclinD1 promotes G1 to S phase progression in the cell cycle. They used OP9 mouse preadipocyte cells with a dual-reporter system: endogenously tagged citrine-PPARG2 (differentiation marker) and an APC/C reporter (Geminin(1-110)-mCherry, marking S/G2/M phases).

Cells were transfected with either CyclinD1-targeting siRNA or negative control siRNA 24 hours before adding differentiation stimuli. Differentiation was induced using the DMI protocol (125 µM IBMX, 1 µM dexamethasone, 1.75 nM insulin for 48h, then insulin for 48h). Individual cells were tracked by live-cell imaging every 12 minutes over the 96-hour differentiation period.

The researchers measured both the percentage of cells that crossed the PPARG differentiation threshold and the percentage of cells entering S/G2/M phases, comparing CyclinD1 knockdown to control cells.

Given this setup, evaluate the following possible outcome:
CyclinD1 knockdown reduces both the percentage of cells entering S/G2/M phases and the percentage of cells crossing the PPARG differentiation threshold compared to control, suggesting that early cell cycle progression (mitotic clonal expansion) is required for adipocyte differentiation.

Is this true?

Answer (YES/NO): NO